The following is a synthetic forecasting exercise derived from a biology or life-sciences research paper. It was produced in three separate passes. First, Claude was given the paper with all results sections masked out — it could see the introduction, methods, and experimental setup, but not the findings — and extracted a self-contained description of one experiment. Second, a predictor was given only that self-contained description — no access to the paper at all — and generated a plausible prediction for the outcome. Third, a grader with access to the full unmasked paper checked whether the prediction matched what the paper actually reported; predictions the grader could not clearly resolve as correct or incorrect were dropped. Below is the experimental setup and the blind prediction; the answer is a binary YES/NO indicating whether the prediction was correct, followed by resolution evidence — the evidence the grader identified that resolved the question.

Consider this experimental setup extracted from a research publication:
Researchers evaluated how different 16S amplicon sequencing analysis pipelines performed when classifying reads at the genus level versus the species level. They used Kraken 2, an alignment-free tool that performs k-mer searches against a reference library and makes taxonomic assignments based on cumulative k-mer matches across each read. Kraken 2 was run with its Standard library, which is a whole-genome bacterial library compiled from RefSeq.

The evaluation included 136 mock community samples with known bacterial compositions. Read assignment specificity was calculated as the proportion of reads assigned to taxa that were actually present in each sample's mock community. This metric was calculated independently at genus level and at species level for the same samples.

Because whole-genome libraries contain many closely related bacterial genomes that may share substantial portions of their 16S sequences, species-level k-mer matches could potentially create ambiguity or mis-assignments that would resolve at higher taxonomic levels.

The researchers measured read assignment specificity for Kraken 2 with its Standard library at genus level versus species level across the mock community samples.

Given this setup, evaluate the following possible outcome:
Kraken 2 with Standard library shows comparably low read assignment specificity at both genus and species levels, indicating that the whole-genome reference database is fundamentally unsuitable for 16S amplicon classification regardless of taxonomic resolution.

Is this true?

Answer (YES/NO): NO